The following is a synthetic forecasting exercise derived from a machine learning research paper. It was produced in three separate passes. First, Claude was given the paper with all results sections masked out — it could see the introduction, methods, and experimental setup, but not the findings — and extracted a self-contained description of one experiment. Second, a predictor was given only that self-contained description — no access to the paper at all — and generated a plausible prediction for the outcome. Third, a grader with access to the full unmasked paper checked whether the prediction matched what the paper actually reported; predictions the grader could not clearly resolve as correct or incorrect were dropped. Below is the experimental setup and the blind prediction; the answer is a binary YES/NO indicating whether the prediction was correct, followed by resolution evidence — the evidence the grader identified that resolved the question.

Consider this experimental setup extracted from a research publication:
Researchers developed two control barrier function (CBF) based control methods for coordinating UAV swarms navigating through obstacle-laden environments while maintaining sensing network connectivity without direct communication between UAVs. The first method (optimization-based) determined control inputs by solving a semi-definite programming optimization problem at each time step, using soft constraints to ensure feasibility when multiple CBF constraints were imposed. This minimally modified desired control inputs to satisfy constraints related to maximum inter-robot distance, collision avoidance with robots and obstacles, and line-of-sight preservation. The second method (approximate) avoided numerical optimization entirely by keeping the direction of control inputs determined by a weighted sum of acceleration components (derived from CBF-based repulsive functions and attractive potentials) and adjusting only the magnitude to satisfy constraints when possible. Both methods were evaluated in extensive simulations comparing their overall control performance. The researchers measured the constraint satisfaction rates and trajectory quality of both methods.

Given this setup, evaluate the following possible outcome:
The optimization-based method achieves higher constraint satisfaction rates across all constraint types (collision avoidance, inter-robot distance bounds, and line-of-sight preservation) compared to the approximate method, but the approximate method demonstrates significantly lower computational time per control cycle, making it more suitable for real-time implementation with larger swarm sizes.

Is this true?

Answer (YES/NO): NO